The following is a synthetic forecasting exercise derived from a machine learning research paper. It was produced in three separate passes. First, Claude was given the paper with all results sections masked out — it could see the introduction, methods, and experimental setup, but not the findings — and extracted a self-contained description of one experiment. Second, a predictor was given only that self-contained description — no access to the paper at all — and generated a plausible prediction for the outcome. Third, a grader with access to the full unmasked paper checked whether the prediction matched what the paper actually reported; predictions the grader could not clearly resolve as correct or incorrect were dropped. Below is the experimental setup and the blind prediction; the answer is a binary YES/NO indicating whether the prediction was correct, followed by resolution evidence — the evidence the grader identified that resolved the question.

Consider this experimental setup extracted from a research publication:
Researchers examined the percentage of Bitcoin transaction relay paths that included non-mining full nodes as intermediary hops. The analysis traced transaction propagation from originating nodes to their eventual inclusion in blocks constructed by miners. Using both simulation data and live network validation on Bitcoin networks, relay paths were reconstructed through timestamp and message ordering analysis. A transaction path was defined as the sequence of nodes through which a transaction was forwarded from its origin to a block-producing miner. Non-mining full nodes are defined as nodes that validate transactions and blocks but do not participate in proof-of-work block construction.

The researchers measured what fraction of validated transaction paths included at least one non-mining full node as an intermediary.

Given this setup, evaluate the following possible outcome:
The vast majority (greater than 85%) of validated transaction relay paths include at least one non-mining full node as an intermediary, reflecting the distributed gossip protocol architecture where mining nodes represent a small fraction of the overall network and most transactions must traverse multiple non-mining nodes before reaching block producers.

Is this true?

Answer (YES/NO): NO